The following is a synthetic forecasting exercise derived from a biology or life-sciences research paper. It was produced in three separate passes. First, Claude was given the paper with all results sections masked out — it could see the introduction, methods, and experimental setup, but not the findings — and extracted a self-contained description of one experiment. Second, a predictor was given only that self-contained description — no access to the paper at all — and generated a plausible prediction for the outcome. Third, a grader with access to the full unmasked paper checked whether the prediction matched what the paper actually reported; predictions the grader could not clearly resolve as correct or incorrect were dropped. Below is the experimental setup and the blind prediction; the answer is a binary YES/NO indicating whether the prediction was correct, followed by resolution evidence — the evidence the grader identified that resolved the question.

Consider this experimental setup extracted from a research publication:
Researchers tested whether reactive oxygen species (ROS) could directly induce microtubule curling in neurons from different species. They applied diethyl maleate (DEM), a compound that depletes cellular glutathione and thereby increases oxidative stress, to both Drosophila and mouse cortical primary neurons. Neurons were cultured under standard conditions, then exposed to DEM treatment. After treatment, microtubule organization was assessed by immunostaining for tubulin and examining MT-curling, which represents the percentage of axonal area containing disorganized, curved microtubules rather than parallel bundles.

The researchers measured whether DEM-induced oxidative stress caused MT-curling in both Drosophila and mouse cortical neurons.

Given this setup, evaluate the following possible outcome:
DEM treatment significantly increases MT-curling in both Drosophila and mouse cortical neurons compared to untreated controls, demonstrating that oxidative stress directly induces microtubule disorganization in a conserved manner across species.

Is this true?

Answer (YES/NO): YES